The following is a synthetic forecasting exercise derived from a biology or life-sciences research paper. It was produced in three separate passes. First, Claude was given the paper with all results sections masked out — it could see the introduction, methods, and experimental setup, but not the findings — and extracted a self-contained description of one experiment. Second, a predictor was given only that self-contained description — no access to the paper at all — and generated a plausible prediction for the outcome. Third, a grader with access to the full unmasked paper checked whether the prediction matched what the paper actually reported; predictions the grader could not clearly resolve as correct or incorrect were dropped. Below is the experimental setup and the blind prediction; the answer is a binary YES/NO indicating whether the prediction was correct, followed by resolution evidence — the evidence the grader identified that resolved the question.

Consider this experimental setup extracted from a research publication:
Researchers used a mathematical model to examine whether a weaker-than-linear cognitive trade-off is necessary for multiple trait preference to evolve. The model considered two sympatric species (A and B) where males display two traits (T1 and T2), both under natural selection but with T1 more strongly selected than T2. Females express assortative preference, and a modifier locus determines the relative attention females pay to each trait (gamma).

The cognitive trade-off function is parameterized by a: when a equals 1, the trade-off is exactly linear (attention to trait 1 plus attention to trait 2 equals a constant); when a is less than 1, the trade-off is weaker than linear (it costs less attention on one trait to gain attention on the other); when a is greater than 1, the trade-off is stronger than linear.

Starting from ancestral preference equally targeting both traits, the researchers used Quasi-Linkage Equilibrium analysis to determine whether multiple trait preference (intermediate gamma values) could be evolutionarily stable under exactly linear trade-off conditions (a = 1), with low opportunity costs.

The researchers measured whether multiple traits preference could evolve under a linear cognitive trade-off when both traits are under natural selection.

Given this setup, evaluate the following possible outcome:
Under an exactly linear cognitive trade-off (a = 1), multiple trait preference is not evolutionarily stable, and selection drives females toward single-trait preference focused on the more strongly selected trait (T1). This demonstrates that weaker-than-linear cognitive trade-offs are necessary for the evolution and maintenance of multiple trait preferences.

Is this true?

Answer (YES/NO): YES